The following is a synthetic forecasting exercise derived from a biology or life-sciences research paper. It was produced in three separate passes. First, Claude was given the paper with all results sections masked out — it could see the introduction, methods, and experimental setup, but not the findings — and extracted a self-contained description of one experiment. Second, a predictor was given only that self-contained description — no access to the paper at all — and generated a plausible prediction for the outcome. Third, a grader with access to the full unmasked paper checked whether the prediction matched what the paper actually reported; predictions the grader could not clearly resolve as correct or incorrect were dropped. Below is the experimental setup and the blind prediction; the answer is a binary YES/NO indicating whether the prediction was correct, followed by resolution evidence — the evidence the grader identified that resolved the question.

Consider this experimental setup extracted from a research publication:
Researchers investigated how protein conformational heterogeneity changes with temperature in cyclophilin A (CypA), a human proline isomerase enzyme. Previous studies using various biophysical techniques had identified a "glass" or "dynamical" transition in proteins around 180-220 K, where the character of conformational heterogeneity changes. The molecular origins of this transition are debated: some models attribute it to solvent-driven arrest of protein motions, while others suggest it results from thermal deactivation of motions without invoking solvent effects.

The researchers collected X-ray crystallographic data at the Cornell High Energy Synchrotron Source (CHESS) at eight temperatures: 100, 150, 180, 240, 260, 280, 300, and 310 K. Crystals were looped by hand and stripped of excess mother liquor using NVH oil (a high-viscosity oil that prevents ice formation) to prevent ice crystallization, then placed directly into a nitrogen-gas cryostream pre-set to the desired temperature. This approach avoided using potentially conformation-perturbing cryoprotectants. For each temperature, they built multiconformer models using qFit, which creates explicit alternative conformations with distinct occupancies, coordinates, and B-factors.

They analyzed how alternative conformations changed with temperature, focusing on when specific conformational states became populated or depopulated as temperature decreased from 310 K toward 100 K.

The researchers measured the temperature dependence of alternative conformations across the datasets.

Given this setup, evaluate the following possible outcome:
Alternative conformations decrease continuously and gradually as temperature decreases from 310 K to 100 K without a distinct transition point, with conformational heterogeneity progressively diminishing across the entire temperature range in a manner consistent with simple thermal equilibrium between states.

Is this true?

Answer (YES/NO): NO